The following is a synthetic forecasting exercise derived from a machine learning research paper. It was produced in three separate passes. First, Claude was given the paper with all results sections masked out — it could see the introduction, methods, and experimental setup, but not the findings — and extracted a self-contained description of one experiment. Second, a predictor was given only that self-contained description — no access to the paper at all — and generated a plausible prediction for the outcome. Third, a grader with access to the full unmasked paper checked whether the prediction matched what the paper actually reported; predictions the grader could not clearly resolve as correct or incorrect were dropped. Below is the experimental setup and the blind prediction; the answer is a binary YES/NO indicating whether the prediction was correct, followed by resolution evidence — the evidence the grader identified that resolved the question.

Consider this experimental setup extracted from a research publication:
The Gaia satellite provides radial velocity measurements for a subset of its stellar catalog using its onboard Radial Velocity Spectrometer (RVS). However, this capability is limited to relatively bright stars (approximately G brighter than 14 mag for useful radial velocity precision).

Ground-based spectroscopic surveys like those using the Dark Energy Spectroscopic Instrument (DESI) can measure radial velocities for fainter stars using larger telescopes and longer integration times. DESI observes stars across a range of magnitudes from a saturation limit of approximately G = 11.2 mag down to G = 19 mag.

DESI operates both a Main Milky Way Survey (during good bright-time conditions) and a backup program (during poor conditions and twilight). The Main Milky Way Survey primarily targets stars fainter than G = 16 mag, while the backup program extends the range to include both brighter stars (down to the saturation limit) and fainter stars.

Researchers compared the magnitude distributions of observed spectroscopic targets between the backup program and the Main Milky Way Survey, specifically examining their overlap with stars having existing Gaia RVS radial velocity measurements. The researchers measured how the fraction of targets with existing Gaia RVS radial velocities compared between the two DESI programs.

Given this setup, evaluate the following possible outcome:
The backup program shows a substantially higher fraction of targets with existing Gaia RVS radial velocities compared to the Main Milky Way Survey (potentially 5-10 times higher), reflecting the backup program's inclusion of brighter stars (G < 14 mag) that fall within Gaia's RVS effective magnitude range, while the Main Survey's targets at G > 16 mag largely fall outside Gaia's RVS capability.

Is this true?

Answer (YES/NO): NO